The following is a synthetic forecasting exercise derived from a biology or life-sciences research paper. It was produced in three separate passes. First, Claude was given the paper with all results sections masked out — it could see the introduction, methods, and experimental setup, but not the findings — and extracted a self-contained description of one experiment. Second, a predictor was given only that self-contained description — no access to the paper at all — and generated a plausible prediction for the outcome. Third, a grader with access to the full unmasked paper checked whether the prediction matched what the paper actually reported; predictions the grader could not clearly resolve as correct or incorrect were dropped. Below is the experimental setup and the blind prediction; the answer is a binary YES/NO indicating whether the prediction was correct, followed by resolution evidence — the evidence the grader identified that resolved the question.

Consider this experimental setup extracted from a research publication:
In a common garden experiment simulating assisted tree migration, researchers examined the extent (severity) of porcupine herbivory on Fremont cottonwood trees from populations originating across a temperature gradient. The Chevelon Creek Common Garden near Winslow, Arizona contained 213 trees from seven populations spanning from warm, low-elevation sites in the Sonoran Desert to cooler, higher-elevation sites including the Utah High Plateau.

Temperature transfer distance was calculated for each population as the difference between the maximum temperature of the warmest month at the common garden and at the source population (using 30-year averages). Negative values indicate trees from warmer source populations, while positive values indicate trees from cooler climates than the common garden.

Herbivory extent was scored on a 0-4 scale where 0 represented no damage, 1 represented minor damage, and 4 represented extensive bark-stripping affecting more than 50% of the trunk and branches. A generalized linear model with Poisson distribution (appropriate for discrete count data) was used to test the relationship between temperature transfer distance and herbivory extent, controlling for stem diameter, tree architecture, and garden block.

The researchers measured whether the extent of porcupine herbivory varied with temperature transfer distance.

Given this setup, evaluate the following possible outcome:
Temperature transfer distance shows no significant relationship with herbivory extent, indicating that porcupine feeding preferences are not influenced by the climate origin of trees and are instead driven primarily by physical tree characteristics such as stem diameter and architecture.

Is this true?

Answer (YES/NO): NO